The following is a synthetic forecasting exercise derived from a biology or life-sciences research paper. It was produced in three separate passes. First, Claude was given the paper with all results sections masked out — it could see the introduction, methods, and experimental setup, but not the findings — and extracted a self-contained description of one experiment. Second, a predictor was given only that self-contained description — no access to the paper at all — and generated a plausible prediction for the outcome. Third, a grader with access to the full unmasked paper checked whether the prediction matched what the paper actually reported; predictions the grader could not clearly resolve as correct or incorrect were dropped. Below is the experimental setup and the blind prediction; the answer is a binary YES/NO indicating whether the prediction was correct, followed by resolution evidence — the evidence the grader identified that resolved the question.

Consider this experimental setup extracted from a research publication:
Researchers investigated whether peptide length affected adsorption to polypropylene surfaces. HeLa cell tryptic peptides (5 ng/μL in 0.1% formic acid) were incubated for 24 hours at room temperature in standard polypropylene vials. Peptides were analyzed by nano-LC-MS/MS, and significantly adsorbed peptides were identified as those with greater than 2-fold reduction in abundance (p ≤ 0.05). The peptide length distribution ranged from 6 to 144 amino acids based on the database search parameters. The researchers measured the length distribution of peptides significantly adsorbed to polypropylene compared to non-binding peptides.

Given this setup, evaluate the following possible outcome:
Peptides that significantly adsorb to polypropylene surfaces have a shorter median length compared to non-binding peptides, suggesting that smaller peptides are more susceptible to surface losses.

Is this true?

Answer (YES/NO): NO